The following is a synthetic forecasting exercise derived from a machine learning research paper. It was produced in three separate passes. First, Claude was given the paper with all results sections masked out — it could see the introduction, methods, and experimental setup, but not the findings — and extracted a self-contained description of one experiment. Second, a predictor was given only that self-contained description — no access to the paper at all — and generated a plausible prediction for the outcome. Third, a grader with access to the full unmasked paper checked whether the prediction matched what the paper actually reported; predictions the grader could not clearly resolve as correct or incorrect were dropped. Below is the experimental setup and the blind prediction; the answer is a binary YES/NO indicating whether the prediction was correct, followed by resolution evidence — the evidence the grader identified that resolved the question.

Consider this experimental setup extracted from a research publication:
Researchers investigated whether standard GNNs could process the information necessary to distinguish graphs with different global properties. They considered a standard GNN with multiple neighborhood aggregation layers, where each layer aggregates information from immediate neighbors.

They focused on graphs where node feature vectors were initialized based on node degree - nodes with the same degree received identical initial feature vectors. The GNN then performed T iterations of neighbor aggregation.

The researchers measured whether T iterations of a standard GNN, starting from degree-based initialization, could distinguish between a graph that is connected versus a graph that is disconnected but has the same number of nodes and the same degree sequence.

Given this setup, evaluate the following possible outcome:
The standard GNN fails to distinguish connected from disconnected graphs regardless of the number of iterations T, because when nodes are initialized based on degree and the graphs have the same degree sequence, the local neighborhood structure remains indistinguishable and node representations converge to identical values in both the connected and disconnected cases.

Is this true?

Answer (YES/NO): YES